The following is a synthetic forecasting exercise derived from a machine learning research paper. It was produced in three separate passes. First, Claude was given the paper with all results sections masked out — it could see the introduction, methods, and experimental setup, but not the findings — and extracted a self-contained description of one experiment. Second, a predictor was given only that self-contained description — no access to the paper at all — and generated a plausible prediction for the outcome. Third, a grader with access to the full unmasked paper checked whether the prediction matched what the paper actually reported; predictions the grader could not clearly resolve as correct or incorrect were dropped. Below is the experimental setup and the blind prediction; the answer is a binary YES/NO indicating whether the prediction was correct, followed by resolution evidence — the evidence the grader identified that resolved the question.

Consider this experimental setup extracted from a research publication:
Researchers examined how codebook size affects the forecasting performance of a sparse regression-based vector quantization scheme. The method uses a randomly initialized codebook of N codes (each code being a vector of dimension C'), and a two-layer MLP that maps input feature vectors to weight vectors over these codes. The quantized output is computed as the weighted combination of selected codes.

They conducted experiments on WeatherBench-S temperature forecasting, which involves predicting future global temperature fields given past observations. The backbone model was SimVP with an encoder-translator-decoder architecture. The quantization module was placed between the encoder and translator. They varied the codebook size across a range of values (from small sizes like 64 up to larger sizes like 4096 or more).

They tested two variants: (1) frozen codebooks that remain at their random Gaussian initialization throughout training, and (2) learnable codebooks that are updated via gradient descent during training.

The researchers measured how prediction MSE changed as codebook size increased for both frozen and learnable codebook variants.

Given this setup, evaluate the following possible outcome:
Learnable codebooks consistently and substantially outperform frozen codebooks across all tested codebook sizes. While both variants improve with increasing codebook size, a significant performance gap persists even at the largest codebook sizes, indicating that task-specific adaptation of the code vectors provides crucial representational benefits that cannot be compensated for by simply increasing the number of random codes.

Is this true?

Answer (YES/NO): NO